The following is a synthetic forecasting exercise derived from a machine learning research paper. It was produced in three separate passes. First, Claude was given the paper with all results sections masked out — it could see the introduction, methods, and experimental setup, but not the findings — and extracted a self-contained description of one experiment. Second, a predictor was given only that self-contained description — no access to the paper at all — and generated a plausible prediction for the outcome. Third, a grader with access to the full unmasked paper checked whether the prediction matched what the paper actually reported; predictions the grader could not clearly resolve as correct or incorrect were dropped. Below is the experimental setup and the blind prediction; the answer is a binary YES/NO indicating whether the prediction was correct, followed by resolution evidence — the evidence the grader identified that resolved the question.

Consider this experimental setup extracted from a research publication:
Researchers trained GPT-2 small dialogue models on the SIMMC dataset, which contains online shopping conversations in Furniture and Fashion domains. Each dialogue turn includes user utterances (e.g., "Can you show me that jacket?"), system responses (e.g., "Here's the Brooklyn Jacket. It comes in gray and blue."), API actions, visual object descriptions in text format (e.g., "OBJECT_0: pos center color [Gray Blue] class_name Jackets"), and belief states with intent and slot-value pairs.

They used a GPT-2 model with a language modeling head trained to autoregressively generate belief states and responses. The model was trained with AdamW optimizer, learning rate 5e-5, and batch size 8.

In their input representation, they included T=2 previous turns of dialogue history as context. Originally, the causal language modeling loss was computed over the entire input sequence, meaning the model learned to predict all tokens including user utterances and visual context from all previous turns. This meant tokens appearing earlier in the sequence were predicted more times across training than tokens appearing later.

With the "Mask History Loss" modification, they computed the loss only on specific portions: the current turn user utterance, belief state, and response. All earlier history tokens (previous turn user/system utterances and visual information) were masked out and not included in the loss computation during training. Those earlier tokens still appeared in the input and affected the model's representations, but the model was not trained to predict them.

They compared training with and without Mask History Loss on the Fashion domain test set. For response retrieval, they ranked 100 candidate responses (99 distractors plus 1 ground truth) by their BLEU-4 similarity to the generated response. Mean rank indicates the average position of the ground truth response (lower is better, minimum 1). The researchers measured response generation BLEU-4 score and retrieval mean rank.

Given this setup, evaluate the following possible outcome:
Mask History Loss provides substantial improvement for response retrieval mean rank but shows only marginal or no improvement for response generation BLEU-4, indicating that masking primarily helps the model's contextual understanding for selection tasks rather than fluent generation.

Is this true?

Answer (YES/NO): NO